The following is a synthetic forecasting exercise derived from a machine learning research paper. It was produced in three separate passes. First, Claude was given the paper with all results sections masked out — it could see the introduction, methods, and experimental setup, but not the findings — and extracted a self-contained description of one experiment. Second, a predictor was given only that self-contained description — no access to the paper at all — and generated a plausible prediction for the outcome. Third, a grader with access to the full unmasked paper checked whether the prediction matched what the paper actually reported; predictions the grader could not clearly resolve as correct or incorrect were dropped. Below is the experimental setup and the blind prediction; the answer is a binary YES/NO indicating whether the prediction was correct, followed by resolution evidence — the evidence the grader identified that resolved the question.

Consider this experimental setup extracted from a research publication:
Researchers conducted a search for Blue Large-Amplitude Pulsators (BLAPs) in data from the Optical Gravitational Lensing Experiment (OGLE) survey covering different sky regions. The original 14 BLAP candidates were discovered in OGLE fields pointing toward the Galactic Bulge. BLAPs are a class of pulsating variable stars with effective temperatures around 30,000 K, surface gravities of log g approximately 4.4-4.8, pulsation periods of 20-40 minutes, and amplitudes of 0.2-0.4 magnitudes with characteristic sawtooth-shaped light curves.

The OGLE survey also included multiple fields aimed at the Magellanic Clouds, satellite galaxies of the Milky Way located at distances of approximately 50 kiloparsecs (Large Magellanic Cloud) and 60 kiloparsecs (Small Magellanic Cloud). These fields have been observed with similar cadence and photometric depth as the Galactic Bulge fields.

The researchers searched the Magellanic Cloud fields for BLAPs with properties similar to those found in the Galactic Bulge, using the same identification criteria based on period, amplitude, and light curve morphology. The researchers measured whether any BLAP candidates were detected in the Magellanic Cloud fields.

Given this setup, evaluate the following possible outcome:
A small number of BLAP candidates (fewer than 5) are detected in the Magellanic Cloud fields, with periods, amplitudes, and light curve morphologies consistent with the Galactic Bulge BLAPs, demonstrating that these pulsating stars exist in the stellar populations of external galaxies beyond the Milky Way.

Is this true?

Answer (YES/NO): NO